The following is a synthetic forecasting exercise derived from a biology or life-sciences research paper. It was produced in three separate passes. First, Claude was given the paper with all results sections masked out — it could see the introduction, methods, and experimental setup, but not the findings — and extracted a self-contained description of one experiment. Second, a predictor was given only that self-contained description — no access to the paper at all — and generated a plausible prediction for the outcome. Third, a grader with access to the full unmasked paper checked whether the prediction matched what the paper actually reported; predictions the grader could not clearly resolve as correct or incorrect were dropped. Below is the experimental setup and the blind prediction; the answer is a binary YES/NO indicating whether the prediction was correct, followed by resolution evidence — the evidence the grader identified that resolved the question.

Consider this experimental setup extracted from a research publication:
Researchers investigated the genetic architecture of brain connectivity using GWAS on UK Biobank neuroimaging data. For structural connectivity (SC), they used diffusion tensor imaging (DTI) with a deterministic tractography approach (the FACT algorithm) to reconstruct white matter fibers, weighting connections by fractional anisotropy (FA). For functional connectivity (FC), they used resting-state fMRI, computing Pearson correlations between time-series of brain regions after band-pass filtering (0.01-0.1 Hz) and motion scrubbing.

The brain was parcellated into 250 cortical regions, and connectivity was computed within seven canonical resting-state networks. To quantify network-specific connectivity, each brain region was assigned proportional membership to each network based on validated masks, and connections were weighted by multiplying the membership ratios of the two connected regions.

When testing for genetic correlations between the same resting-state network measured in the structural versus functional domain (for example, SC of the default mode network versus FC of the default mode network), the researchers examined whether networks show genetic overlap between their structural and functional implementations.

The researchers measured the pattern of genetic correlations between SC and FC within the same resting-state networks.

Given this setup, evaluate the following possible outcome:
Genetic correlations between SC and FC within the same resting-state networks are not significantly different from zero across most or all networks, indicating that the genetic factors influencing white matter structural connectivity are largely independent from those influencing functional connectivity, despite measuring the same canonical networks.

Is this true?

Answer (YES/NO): YES